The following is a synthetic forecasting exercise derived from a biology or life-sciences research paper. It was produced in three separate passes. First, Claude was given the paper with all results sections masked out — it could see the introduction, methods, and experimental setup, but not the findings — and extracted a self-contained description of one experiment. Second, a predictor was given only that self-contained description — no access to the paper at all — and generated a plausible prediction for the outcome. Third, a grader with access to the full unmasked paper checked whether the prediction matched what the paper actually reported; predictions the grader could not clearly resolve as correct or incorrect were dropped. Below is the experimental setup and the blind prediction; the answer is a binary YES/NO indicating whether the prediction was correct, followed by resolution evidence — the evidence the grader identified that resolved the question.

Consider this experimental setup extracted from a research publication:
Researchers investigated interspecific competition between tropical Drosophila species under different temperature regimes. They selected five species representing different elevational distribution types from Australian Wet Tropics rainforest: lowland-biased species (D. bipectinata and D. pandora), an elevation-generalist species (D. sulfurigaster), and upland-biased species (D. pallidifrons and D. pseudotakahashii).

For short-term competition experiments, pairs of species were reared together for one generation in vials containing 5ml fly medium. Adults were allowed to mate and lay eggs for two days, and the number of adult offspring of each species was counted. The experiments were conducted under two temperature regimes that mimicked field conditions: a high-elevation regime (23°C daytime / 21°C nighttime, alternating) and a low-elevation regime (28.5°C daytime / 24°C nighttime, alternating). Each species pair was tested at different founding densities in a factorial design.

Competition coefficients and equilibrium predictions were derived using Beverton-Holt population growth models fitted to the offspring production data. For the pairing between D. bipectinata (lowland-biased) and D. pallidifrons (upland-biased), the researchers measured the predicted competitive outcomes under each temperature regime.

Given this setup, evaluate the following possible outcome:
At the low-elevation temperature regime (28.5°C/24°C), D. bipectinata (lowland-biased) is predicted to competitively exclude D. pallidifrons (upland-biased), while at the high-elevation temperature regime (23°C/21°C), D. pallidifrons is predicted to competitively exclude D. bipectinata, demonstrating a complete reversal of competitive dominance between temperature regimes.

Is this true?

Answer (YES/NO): NO